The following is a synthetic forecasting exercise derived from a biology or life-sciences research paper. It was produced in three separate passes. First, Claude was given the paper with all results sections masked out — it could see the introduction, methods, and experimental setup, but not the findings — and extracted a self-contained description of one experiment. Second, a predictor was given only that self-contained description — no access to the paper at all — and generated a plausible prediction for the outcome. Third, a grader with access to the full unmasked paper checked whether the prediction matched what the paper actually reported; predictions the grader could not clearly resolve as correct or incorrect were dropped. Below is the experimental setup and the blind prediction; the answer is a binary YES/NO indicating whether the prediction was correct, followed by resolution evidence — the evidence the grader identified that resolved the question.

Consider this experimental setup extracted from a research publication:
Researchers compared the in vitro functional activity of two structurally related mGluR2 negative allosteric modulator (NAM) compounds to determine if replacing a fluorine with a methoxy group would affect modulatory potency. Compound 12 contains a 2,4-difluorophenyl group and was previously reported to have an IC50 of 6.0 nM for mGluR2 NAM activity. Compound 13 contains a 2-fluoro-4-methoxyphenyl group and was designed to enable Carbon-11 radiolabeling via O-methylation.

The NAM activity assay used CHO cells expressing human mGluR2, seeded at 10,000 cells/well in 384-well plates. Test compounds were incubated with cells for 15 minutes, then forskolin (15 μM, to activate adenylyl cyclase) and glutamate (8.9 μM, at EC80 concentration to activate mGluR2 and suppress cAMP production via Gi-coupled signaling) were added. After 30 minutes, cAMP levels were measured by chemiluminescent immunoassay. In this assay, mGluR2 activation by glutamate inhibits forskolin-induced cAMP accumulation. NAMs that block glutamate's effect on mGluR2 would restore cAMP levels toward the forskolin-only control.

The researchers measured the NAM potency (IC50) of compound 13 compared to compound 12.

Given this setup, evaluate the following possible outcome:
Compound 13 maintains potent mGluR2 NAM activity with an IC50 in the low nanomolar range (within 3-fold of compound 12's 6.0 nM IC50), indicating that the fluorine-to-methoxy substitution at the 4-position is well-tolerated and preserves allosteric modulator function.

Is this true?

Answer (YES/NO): NO